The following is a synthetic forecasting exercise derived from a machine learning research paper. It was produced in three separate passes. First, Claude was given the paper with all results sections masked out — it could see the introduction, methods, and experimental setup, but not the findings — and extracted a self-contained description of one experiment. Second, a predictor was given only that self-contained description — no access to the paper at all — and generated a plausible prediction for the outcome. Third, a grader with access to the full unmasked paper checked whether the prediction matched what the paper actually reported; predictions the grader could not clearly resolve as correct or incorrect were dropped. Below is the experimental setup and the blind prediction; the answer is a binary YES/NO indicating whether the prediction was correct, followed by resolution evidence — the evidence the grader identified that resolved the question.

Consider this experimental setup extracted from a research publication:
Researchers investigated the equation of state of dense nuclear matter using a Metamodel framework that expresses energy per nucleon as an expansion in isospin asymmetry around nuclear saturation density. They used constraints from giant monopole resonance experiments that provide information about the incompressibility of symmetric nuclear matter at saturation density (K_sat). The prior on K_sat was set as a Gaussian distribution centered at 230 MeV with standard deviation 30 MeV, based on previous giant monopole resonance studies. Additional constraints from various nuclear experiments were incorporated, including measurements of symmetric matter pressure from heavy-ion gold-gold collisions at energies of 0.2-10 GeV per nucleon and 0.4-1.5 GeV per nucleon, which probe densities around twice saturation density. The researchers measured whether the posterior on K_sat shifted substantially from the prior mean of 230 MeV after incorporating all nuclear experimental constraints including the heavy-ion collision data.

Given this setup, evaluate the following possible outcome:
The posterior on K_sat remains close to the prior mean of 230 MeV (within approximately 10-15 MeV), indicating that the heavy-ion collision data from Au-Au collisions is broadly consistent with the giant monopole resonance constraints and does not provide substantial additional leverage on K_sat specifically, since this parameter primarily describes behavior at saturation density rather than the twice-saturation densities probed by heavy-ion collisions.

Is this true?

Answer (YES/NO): NO